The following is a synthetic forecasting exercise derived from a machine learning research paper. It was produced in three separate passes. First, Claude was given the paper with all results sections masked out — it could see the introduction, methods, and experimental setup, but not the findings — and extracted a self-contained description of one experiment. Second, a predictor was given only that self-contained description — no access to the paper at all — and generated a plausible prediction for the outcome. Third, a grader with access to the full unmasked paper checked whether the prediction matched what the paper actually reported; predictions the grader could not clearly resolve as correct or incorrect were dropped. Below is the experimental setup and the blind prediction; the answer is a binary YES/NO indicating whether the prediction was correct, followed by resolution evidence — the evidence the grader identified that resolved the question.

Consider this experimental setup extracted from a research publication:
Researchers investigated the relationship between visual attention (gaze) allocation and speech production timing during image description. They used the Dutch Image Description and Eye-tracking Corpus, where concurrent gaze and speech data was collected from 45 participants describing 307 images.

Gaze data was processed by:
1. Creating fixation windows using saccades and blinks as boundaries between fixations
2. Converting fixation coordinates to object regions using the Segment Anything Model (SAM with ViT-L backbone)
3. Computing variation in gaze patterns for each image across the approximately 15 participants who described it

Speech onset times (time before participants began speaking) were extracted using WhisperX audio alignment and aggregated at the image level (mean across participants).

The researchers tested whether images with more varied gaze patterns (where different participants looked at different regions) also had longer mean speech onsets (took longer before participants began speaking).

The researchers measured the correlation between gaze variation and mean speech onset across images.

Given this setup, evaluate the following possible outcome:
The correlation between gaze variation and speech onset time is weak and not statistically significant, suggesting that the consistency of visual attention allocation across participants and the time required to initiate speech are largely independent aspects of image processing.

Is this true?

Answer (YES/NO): NO